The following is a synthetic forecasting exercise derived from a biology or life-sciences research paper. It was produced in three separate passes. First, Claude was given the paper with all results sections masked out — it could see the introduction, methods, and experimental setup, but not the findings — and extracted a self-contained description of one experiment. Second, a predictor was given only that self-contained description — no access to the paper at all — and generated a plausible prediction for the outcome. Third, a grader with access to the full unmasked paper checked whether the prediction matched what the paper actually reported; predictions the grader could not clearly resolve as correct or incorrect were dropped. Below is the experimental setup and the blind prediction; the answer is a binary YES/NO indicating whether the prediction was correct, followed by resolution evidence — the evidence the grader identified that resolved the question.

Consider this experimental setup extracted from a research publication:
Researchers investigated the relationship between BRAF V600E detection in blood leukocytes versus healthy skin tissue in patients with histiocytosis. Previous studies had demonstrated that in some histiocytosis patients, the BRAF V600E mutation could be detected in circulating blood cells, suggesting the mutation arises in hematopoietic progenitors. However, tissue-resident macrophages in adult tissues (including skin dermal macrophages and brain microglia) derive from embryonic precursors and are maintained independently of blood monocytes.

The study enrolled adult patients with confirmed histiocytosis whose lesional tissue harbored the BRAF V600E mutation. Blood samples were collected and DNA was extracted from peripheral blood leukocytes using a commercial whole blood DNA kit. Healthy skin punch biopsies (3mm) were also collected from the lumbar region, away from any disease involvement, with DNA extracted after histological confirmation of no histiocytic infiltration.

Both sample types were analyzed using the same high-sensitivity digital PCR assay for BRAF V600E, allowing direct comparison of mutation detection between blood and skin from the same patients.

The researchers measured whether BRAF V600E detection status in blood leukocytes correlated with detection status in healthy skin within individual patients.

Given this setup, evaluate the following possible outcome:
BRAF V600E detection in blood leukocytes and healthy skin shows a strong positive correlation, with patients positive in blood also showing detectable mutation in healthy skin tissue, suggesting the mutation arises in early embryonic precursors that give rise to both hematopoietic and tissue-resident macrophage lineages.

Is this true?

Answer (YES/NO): NO